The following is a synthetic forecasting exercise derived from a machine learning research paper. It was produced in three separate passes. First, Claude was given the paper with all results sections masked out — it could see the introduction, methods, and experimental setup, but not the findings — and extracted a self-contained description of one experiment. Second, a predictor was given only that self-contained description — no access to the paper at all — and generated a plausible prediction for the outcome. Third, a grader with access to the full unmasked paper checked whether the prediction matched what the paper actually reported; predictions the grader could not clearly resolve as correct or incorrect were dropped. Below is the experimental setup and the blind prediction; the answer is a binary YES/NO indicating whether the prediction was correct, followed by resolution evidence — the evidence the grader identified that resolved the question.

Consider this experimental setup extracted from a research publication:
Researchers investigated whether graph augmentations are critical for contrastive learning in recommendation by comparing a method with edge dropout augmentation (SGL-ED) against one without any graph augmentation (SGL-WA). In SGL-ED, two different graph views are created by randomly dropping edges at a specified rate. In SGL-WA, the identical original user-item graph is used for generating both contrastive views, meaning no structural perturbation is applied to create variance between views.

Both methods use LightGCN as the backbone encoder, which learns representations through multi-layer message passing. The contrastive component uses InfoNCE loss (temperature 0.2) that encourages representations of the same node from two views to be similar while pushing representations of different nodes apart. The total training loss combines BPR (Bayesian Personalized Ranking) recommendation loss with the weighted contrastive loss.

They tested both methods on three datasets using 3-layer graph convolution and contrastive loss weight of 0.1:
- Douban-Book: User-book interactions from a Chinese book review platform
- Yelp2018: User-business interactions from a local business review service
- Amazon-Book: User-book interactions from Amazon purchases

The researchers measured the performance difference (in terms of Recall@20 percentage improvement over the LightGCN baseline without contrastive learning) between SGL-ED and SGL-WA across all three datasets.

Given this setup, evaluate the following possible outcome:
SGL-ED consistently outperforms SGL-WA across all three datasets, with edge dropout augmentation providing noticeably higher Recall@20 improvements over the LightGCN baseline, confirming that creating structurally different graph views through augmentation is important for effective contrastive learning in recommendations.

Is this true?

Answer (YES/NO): NO